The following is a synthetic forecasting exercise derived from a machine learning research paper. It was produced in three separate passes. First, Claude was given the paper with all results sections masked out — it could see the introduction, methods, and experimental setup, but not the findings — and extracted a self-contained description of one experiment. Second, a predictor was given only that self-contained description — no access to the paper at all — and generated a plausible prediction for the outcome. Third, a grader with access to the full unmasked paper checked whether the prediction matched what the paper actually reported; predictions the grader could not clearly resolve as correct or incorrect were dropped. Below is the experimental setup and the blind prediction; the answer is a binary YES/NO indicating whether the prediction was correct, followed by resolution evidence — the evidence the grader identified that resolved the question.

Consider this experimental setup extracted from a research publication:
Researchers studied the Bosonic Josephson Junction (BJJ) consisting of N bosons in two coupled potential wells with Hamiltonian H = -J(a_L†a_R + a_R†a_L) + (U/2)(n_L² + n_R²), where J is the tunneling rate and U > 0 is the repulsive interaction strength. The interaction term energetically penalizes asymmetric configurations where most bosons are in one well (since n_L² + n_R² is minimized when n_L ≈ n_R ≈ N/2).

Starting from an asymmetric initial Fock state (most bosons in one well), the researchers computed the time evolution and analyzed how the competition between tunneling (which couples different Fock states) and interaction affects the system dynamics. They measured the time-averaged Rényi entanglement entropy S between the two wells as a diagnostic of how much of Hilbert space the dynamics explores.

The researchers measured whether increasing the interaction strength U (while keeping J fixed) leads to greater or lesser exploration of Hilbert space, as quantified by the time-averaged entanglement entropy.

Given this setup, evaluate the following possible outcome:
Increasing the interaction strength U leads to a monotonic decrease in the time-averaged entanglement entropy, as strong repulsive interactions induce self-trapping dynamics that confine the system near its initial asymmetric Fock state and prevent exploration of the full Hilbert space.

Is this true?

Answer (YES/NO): NO